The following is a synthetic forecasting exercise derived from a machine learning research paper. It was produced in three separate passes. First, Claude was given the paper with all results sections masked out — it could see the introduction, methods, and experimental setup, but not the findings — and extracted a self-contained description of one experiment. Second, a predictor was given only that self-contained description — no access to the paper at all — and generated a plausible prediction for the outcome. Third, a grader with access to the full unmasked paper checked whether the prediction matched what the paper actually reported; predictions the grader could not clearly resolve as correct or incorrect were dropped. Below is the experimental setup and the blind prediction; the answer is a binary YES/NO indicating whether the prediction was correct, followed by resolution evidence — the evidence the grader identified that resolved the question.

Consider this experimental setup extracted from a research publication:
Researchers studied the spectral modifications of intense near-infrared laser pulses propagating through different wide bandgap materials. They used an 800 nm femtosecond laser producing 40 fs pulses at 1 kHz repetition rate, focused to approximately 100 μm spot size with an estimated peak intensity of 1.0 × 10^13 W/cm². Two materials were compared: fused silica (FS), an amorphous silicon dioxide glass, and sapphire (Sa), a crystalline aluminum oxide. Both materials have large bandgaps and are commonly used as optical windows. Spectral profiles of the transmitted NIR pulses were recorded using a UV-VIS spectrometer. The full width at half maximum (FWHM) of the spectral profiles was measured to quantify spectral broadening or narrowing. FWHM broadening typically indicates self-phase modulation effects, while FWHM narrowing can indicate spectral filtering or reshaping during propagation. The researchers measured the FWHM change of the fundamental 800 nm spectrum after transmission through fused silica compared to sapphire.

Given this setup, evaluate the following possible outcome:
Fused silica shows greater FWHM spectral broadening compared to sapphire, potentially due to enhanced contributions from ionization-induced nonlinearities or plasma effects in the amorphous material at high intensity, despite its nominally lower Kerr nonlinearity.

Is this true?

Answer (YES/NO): YES